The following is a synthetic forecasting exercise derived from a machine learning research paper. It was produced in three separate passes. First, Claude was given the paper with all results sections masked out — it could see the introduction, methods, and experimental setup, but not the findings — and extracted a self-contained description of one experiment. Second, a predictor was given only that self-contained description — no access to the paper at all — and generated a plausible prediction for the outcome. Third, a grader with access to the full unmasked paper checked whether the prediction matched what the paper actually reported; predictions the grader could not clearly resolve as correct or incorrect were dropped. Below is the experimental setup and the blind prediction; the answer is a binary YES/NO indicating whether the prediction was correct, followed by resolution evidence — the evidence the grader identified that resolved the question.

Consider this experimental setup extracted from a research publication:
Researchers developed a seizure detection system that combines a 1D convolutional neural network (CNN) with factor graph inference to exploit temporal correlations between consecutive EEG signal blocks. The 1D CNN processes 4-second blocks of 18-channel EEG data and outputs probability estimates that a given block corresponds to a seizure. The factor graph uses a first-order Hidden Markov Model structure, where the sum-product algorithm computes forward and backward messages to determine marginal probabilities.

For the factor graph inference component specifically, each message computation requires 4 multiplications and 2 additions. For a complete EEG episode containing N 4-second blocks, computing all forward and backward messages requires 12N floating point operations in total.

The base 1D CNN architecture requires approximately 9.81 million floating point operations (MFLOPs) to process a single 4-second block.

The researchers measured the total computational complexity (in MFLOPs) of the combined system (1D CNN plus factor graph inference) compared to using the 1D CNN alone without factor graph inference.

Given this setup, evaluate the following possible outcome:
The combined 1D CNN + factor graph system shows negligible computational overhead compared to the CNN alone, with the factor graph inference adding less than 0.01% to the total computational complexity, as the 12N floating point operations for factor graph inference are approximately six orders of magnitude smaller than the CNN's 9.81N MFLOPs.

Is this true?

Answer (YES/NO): YES